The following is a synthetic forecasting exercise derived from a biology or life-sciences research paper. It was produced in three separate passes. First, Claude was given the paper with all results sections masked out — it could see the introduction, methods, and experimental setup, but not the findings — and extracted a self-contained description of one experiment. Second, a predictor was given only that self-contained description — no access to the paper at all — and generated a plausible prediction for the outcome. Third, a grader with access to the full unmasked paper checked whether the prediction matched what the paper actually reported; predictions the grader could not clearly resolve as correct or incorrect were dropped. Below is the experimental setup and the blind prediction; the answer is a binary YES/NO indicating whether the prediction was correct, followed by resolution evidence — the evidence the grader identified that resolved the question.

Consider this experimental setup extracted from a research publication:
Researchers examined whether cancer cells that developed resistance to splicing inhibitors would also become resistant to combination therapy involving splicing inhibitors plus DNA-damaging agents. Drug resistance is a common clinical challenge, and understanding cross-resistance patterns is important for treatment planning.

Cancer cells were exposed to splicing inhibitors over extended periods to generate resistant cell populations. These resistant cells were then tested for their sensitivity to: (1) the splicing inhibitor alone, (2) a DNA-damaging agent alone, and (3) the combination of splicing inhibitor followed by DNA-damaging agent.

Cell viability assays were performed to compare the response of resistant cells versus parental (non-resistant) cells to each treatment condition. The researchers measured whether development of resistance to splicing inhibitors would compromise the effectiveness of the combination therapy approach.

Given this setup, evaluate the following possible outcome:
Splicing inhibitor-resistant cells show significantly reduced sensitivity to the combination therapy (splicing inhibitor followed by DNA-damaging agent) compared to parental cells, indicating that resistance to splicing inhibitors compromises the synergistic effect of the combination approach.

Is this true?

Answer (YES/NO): NO